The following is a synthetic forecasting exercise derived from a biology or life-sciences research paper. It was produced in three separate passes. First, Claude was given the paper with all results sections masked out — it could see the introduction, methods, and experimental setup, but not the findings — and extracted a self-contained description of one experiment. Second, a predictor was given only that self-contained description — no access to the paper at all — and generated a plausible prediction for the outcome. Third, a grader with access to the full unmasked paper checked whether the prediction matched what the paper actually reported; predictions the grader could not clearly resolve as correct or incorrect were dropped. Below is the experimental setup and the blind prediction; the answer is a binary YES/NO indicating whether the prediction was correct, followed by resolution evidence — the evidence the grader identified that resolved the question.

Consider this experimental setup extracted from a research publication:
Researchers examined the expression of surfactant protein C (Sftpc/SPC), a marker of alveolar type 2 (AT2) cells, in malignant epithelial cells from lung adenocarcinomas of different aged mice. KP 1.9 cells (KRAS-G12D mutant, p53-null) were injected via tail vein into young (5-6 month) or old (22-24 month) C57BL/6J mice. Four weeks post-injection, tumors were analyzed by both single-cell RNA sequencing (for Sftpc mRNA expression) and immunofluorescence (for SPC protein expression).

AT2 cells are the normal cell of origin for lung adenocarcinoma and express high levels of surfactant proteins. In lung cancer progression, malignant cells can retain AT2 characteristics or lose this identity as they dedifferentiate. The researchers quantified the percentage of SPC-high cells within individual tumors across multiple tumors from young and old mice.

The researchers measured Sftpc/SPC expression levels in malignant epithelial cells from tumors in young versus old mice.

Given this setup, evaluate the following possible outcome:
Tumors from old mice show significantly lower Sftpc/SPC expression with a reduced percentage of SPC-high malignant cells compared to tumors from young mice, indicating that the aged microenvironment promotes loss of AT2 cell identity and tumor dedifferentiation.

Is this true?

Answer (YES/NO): YES